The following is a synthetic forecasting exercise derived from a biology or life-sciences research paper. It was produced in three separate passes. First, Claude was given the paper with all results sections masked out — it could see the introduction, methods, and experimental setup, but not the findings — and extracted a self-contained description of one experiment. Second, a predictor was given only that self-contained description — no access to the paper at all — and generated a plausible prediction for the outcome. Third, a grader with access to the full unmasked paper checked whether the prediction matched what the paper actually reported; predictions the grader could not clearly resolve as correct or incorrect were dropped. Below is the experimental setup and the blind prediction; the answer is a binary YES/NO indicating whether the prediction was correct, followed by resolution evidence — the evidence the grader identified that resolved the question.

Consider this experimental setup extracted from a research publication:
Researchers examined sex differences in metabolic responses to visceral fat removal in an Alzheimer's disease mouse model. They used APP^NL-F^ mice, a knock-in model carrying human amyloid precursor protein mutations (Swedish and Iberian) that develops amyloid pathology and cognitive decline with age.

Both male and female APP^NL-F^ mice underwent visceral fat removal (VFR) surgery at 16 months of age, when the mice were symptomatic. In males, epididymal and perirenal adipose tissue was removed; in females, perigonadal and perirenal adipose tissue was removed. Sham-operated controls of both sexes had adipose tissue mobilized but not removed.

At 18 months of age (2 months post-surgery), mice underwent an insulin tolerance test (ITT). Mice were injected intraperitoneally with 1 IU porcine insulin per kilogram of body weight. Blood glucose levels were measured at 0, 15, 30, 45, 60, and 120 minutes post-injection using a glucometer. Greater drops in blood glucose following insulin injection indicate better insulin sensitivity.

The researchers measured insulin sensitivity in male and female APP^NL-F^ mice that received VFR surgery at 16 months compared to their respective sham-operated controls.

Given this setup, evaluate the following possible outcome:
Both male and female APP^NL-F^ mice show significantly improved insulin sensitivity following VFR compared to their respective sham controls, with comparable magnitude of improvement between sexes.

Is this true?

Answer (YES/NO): NO